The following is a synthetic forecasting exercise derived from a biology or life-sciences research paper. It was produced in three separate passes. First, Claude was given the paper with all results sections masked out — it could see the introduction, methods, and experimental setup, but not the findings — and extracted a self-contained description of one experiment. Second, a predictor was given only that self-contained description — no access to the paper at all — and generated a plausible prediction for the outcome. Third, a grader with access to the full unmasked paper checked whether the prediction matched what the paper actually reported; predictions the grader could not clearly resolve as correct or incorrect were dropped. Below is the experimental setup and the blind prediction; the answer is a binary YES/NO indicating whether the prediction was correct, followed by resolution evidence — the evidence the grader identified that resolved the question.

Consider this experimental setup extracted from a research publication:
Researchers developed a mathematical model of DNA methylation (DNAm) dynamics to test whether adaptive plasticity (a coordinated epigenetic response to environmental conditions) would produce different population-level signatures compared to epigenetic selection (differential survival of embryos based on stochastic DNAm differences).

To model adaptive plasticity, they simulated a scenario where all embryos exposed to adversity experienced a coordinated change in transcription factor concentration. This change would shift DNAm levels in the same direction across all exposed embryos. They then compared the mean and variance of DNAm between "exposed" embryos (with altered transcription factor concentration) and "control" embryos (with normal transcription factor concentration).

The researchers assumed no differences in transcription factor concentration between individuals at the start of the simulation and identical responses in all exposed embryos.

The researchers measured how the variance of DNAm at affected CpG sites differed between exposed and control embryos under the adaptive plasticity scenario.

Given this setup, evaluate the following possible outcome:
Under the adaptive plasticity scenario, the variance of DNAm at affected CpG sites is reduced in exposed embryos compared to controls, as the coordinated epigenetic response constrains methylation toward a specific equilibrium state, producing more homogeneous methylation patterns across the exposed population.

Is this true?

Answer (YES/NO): NO